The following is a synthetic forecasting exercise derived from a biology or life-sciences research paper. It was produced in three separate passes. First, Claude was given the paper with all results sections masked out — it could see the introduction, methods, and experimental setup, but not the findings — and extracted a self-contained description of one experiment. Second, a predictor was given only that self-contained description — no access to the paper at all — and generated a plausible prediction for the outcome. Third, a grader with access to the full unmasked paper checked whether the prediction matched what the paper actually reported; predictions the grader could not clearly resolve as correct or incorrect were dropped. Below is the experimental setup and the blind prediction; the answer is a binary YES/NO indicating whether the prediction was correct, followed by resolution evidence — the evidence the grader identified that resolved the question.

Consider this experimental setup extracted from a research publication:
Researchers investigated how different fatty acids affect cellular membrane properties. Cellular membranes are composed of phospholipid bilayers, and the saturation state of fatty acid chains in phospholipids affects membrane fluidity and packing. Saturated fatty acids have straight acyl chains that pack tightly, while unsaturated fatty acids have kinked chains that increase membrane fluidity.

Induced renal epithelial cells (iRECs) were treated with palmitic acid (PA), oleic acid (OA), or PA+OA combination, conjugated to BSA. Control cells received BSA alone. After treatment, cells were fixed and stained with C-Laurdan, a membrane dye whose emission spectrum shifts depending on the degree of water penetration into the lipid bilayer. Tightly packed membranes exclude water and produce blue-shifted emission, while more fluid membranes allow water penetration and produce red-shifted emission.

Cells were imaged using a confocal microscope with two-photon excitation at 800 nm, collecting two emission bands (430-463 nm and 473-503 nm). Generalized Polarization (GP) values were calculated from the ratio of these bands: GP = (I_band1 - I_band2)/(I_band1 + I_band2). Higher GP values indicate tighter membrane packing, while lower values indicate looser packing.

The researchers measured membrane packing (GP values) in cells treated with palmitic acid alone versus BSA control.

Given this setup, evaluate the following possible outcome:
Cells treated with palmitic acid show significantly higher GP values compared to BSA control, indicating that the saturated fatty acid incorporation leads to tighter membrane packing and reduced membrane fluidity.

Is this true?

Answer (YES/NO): YES